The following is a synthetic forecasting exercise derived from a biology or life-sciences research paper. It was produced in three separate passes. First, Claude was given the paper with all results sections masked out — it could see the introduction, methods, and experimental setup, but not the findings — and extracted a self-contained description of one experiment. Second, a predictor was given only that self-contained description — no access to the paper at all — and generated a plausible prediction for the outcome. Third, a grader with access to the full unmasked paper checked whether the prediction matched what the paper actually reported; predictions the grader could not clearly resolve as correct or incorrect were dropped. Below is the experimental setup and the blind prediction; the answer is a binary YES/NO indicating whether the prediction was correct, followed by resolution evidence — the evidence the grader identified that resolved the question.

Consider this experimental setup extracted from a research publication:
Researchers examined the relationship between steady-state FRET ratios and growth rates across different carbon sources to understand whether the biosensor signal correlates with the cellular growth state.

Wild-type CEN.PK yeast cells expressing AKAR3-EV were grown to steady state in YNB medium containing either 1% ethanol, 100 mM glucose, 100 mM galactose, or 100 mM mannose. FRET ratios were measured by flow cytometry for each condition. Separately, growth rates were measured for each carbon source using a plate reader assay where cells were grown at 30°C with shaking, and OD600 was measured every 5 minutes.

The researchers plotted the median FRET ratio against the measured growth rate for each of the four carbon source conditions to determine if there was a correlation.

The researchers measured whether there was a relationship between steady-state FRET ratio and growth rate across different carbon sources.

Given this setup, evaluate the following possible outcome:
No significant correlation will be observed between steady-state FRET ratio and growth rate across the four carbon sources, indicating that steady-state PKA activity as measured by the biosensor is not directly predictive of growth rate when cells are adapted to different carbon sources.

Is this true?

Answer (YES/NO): YES